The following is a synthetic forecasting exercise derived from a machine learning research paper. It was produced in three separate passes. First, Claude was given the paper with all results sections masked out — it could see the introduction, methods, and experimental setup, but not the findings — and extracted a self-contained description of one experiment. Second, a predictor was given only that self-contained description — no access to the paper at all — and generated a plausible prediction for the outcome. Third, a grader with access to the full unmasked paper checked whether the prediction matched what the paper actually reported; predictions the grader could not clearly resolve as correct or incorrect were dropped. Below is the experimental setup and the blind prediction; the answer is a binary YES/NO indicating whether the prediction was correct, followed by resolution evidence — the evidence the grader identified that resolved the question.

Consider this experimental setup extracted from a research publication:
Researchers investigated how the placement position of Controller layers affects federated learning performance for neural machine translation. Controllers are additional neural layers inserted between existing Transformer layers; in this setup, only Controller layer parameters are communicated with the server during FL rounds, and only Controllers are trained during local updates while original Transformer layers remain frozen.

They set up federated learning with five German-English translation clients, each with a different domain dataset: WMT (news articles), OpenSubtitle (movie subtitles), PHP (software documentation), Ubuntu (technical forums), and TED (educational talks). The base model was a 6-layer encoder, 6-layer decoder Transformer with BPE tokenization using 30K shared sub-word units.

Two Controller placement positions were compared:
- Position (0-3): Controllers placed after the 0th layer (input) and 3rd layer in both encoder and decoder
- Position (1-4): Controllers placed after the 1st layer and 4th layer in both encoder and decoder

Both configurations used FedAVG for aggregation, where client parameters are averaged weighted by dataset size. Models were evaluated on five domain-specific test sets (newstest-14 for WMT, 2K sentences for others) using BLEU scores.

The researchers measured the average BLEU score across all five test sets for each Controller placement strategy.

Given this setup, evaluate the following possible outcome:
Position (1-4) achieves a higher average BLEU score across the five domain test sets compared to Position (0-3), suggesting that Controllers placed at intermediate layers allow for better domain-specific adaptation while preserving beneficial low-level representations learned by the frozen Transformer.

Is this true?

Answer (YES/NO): NO